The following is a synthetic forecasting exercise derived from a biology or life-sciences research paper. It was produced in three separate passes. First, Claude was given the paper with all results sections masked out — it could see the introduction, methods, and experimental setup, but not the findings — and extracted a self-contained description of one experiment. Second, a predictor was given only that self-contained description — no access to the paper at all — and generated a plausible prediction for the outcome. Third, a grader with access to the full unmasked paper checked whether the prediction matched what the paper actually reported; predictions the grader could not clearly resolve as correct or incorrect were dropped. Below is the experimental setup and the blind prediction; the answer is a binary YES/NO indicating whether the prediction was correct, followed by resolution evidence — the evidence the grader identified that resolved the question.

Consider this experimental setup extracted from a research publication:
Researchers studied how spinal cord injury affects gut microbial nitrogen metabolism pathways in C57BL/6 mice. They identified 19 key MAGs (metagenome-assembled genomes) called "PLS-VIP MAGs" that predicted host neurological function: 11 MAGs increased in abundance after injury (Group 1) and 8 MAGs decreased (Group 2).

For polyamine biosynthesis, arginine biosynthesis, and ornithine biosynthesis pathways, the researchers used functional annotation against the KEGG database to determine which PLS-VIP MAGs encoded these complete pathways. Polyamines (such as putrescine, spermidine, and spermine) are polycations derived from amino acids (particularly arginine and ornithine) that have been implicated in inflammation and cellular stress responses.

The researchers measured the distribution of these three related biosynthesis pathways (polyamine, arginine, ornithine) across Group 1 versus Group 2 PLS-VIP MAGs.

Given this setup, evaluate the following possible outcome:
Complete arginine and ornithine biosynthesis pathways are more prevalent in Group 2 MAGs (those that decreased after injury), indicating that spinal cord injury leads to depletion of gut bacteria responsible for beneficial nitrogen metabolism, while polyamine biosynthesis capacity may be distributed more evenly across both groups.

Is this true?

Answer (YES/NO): NO